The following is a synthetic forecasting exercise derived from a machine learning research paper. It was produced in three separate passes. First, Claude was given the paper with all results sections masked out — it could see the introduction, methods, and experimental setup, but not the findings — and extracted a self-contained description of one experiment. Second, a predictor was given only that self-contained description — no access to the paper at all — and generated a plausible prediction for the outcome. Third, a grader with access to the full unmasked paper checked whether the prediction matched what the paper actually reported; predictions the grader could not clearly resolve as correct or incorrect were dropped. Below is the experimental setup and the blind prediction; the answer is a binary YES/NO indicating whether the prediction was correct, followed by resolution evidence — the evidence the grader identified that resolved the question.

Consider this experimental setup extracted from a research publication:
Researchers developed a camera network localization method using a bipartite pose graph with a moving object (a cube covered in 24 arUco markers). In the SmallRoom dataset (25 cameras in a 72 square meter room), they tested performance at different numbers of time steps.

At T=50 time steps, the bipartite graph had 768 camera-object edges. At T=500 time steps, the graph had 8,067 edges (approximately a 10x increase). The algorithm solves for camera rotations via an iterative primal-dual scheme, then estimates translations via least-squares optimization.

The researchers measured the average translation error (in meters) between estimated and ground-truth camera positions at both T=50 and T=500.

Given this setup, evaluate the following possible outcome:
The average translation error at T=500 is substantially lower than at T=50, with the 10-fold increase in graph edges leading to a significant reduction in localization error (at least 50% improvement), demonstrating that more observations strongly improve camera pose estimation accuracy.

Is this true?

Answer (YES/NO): YES